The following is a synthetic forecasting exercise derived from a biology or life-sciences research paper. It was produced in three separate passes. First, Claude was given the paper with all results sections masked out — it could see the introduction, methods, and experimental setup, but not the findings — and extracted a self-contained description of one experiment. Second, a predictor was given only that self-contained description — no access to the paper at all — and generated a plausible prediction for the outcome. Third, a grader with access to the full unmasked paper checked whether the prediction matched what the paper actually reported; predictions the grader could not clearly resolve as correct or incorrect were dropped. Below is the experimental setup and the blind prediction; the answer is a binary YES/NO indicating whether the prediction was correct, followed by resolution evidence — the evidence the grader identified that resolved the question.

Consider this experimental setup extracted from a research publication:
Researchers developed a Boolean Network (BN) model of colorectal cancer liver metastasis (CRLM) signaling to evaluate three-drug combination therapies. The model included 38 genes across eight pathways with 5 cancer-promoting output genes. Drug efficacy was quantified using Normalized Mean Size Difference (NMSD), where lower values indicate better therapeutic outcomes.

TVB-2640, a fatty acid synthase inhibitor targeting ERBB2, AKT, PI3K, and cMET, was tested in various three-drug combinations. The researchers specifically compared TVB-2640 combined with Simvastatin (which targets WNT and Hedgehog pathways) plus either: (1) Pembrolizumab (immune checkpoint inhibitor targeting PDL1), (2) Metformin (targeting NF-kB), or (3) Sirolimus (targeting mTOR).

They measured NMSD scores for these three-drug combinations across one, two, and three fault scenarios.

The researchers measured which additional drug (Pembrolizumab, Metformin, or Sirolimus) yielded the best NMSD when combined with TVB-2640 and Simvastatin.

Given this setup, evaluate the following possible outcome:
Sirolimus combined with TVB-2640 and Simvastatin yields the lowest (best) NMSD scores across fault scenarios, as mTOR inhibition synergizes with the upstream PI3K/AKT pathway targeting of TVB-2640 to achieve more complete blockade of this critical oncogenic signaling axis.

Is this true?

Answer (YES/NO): NO